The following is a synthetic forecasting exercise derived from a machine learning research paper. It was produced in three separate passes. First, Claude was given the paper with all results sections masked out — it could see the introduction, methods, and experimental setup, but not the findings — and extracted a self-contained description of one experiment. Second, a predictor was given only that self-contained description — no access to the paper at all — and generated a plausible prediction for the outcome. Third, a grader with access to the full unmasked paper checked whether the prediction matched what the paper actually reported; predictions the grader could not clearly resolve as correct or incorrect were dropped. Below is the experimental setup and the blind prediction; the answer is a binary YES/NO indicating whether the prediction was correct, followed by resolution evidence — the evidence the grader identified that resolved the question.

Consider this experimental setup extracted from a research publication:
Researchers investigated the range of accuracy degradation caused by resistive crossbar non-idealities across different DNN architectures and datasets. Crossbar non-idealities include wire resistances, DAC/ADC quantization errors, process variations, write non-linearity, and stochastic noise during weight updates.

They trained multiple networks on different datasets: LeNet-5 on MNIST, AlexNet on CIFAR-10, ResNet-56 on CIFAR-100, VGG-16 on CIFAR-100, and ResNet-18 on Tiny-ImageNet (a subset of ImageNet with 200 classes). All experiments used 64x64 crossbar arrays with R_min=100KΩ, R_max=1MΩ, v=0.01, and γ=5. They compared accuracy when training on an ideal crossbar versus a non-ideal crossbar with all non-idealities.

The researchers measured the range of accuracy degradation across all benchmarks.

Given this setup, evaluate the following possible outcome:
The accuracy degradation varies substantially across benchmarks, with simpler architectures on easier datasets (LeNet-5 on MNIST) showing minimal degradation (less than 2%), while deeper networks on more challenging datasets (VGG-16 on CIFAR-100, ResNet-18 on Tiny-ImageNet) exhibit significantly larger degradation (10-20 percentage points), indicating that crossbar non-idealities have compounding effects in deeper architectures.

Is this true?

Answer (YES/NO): NO